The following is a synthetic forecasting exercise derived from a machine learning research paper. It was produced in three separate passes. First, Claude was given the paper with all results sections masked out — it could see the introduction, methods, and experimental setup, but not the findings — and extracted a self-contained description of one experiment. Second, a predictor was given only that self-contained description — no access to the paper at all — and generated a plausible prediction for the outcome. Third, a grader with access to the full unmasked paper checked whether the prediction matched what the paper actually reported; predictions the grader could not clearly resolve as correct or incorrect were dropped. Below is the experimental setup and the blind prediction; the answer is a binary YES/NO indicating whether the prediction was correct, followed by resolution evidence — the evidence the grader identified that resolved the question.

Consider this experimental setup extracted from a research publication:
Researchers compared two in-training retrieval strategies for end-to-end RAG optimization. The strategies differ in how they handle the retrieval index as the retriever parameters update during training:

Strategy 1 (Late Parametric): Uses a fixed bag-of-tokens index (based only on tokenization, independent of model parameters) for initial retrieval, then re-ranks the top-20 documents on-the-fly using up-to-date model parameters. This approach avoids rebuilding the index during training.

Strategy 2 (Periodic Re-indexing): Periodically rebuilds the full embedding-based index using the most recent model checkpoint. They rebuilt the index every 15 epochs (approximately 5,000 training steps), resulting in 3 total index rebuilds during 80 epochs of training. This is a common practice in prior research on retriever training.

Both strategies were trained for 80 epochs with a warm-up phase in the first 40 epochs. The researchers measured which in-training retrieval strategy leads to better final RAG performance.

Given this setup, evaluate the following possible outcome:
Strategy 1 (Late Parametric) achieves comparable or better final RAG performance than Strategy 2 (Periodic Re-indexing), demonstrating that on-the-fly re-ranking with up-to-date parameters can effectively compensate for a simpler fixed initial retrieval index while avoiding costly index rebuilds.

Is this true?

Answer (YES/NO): YES